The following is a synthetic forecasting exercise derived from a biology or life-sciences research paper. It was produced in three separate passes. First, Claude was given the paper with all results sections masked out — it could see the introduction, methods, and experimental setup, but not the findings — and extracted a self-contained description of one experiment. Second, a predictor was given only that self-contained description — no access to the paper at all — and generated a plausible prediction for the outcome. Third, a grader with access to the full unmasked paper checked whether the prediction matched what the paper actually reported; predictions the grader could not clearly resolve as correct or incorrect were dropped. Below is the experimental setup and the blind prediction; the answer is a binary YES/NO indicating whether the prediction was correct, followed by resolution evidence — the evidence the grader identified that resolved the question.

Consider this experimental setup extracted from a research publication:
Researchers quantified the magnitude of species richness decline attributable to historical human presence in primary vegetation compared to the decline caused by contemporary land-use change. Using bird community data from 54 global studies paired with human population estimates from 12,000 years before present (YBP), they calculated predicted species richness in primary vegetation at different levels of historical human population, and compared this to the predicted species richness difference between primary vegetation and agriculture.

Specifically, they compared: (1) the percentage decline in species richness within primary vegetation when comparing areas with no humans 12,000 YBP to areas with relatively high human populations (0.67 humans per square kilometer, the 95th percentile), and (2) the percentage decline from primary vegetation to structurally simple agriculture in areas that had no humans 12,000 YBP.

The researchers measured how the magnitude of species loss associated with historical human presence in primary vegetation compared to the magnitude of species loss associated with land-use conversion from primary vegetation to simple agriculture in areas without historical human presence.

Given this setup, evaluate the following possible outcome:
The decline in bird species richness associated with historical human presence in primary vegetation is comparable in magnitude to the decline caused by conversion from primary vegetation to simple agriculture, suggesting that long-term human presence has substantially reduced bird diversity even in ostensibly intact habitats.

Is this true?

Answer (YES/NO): YES